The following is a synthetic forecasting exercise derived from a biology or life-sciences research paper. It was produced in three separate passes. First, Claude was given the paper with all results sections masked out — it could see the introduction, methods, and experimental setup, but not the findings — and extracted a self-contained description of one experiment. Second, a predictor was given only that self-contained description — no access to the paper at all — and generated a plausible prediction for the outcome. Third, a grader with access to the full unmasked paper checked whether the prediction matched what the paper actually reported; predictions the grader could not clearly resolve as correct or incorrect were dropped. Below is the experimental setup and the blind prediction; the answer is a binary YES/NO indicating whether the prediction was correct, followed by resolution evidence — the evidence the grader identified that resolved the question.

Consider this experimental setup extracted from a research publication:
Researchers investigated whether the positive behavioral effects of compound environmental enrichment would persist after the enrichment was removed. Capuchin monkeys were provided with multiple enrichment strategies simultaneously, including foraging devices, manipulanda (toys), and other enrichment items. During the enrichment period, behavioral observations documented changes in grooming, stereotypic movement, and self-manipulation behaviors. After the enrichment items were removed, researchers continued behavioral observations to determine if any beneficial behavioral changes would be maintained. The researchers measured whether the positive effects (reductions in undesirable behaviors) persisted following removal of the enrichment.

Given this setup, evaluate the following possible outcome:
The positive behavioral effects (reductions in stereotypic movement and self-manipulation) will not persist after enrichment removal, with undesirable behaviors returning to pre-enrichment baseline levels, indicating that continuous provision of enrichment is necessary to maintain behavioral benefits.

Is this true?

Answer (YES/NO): YES